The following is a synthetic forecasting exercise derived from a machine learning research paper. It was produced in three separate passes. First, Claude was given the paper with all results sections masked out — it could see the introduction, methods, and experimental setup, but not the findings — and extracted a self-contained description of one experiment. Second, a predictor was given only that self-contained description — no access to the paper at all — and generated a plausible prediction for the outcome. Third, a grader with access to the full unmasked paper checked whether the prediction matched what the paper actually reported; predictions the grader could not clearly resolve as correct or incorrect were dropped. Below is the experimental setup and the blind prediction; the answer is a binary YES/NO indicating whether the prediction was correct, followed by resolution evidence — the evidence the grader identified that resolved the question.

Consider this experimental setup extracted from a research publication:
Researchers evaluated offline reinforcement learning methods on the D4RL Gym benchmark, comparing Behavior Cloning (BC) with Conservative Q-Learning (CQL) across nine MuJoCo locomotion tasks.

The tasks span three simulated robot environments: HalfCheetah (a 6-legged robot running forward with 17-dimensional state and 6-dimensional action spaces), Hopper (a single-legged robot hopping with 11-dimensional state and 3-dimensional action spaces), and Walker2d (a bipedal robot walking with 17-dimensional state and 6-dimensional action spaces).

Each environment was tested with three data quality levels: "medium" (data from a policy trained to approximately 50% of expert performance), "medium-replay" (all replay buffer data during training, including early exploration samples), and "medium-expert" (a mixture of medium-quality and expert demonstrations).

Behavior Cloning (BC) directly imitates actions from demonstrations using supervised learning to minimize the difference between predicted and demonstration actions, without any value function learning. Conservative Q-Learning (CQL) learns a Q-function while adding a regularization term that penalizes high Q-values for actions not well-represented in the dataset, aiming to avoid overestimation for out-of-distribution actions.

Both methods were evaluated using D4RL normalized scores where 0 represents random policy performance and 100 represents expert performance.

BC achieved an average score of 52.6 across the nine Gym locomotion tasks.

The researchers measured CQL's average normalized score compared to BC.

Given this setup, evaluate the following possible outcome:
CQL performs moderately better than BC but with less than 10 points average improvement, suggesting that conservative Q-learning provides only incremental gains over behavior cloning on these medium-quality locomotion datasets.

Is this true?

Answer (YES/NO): NO